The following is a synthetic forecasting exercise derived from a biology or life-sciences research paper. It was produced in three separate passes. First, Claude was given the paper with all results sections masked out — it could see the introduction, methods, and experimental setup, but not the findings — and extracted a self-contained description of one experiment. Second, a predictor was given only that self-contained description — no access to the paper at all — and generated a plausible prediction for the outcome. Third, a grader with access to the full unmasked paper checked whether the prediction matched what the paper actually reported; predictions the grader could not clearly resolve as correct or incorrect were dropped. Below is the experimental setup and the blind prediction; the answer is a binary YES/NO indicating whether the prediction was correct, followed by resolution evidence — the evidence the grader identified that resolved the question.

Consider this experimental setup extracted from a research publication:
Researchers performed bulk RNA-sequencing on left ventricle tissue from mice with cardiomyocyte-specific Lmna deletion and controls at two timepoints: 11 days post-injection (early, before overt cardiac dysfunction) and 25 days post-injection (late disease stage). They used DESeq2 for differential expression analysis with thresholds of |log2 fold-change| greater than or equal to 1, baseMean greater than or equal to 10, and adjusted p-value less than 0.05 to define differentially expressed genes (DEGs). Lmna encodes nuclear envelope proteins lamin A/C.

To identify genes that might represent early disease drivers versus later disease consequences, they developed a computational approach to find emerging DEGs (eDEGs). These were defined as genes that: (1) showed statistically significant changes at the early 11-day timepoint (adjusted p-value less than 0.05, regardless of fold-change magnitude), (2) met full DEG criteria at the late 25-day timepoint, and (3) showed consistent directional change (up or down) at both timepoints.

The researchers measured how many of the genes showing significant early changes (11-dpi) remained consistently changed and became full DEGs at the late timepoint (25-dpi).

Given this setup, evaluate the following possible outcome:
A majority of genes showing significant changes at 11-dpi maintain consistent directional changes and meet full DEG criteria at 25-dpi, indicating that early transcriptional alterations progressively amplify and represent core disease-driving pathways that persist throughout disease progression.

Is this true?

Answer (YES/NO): NO